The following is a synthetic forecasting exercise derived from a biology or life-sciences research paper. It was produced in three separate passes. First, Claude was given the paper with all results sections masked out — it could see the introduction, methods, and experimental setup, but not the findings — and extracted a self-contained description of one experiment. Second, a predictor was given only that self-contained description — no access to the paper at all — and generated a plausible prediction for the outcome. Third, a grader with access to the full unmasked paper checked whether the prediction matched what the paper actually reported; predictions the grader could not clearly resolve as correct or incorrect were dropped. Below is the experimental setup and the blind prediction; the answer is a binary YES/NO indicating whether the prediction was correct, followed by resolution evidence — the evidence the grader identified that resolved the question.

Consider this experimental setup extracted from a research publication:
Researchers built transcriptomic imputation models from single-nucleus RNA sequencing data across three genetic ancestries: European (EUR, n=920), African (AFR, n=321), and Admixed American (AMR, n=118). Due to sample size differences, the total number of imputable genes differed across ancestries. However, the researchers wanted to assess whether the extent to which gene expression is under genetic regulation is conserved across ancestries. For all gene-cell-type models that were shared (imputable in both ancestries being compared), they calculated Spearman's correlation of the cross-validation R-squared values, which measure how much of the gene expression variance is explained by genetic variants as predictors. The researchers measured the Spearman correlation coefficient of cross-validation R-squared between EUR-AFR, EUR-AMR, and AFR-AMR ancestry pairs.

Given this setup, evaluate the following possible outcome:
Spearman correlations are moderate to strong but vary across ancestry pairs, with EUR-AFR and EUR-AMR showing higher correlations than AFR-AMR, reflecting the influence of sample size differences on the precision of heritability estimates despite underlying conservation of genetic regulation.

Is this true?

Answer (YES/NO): YES